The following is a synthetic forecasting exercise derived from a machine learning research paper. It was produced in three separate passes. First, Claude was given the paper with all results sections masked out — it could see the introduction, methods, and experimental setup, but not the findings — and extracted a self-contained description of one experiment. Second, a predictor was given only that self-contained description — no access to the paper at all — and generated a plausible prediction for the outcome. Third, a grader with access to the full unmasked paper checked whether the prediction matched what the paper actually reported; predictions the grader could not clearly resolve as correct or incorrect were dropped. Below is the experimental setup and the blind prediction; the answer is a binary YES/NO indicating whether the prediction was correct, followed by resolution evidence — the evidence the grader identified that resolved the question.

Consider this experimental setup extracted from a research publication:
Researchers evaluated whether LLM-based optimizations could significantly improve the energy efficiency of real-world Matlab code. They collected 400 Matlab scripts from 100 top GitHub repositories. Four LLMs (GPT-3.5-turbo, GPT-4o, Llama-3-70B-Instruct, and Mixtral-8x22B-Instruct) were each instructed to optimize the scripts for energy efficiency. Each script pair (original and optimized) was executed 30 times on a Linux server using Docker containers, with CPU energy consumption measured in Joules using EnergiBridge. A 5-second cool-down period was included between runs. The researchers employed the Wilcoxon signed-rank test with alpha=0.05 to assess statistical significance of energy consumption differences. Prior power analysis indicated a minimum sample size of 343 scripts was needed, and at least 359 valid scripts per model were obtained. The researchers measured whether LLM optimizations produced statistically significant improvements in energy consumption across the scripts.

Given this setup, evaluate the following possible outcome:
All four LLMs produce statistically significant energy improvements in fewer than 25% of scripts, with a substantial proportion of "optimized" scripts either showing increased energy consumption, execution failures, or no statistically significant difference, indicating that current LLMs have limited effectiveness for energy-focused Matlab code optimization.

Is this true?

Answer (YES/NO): YES